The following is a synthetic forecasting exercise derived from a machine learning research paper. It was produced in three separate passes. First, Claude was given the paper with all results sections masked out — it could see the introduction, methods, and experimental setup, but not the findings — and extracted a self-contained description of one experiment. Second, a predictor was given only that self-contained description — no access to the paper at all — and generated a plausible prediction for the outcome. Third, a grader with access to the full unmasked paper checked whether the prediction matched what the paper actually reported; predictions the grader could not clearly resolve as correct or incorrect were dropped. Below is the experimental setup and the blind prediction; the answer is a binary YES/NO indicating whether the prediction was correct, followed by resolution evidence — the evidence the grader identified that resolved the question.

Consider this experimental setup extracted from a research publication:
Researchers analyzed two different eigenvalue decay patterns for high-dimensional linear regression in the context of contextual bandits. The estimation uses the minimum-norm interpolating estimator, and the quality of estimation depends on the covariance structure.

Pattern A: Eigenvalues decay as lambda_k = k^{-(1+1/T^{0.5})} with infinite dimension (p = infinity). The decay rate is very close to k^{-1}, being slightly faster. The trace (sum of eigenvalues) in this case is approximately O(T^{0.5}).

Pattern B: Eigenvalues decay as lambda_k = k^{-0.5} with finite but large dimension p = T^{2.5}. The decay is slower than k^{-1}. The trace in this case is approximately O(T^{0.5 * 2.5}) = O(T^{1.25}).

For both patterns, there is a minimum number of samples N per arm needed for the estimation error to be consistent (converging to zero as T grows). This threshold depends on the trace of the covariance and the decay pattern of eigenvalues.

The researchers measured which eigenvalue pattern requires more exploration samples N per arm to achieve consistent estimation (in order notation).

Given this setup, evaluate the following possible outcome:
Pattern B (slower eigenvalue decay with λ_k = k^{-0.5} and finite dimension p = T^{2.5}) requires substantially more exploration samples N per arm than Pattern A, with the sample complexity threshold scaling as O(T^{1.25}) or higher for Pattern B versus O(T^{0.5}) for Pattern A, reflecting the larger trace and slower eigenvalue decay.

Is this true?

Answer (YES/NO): YES